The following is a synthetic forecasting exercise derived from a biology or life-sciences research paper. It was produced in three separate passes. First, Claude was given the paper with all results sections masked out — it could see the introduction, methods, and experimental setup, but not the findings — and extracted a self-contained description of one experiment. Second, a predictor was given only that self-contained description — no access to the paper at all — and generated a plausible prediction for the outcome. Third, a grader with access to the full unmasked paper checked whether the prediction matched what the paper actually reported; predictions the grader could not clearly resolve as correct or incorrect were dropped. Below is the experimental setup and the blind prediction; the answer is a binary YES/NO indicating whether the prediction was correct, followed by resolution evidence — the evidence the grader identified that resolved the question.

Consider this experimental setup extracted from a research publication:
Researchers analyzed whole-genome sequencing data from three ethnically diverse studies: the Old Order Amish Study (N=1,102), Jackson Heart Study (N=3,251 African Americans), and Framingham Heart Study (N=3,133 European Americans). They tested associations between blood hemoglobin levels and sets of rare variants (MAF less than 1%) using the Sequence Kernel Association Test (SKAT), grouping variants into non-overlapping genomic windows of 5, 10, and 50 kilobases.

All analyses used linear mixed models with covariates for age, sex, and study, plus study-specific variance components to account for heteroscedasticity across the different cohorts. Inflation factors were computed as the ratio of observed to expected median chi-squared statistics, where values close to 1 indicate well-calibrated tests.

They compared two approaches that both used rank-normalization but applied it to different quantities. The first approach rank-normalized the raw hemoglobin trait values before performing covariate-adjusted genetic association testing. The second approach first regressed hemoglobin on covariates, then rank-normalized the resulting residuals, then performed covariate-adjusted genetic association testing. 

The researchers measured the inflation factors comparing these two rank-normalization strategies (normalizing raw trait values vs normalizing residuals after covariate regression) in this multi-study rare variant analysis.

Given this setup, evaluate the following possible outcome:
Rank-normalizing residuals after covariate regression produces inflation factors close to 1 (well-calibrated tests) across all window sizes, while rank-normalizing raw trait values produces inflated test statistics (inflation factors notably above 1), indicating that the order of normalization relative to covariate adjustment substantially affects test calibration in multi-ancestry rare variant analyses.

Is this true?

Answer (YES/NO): NO